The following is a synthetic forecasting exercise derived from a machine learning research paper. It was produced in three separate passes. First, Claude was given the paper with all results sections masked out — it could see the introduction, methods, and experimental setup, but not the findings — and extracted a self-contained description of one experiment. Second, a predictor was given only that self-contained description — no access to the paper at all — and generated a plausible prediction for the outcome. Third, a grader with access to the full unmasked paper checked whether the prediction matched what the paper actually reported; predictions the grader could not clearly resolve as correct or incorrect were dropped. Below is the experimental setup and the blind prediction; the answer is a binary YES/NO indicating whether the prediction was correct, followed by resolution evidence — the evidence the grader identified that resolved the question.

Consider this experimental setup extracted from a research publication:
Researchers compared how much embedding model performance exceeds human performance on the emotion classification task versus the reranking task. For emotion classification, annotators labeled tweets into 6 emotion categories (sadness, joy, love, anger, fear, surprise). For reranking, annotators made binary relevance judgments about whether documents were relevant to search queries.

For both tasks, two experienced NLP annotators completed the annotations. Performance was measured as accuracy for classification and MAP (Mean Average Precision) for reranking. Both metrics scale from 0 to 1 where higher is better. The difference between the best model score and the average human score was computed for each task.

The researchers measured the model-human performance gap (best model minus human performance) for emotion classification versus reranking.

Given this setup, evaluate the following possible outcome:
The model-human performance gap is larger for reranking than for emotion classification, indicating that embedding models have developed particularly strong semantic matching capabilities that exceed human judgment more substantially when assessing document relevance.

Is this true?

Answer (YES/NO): NO